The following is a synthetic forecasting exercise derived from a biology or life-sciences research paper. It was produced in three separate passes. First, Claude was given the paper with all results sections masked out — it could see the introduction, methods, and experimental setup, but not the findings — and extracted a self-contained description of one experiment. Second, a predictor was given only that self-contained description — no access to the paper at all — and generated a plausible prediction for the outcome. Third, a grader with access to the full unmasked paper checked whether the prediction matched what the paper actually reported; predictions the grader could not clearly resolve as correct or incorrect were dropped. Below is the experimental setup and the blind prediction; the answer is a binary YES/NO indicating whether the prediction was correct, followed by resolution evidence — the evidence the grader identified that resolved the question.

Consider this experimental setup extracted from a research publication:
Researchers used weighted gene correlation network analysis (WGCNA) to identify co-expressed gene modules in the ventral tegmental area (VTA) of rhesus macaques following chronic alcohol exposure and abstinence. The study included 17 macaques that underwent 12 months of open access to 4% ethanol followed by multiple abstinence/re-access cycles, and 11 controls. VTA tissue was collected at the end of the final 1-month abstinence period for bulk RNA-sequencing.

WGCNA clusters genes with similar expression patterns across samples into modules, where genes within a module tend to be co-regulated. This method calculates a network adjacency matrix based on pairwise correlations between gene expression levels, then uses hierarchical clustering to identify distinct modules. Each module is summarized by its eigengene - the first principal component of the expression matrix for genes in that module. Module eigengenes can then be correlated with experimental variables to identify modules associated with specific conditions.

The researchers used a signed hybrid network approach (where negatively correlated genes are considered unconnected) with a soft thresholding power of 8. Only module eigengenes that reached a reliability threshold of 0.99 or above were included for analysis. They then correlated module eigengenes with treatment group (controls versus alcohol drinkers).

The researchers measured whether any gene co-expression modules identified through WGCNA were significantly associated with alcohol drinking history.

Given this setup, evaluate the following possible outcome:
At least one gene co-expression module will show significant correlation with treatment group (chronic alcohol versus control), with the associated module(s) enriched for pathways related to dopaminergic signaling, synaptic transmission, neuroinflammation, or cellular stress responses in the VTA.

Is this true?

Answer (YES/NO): YES